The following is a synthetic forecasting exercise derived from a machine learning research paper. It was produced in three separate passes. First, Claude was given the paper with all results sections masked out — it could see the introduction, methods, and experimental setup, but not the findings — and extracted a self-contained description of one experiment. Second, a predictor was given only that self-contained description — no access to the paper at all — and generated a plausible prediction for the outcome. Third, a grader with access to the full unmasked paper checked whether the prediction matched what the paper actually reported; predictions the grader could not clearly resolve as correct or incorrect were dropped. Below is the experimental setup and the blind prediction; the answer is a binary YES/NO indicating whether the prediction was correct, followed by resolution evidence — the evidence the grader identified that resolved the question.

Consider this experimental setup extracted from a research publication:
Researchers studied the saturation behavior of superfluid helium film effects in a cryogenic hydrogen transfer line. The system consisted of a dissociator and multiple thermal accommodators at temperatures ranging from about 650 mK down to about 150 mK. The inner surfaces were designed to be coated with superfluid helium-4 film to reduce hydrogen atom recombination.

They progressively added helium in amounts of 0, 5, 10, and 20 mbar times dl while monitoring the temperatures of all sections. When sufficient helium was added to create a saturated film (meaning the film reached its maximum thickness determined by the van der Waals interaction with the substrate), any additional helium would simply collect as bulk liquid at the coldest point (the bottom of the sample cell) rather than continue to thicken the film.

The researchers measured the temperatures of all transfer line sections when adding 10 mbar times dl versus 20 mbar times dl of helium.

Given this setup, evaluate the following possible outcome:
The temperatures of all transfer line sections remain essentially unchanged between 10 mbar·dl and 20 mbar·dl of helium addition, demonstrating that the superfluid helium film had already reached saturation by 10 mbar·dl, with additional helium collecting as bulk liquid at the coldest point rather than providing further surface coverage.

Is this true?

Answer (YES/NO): YES